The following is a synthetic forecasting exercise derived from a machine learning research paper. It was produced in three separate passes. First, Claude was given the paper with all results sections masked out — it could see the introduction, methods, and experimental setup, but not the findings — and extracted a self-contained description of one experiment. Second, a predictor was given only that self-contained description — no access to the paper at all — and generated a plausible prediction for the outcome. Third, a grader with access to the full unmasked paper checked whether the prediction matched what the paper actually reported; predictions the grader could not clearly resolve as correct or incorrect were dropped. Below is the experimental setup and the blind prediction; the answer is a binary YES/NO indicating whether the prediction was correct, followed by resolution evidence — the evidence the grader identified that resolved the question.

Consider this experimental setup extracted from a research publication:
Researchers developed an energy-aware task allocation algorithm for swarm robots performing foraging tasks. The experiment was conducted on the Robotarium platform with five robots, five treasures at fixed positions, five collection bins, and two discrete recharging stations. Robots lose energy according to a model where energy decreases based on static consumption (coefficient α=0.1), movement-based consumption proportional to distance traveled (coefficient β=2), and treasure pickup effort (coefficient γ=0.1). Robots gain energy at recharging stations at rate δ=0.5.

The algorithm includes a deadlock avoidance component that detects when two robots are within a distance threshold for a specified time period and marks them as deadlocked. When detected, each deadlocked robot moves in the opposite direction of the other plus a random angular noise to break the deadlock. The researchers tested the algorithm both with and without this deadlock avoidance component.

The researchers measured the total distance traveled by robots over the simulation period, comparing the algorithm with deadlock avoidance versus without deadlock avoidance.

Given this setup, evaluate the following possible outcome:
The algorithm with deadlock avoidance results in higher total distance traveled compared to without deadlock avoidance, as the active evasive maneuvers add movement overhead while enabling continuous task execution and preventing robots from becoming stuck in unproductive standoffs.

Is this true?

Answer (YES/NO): YES